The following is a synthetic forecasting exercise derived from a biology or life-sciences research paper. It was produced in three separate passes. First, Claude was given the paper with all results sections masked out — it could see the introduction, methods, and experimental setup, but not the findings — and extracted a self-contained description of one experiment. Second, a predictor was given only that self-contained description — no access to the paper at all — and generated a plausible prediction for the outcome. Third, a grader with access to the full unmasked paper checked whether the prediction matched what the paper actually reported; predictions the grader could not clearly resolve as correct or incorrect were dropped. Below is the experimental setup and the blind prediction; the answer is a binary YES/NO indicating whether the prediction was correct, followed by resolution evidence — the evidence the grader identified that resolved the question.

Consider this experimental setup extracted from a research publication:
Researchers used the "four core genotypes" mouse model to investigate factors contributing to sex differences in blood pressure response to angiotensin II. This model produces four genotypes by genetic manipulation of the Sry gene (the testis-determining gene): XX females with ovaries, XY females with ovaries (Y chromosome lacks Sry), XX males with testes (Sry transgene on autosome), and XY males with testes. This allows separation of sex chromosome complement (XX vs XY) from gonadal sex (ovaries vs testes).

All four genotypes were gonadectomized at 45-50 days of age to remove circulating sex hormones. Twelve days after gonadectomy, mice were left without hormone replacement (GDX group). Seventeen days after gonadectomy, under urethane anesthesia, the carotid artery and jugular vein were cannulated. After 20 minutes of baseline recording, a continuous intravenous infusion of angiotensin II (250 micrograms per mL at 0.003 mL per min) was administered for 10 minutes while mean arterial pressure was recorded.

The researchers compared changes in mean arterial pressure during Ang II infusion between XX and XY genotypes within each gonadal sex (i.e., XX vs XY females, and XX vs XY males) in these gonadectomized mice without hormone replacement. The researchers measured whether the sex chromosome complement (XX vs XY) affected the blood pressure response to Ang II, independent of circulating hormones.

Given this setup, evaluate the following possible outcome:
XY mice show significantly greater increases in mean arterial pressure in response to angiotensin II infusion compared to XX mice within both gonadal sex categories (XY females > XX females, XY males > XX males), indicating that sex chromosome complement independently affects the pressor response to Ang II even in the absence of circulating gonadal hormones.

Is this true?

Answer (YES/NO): NO